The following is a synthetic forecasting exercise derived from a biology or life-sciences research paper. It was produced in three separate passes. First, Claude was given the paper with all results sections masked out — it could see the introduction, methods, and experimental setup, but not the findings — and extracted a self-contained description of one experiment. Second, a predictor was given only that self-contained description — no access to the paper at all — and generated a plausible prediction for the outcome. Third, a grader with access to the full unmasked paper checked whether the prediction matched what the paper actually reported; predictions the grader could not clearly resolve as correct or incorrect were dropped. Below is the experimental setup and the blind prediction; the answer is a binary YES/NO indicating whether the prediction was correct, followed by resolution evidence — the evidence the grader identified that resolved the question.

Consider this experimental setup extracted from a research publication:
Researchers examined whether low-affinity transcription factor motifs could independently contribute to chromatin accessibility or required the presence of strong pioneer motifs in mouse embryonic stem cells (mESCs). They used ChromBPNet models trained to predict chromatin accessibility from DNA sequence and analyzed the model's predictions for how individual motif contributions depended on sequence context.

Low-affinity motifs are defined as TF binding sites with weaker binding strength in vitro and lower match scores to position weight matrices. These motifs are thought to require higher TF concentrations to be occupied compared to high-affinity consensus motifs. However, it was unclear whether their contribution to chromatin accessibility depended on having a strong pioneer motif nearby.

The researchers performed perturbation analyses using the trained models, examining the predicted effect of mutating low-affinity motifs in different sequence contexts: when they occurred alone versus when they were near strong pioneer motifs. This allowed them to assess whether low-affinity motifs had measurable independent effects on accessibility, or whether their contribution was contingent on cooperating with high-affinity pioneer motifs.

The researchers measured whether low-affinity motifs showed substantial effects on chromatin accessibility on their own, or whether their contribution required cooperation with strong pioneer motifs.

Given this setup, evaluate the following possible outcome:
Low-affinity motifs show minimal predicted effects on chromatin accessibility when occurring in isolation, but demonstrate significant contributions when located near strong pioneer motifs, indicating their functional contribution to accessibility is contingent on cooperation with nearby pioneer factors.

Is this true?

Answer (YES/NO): YES